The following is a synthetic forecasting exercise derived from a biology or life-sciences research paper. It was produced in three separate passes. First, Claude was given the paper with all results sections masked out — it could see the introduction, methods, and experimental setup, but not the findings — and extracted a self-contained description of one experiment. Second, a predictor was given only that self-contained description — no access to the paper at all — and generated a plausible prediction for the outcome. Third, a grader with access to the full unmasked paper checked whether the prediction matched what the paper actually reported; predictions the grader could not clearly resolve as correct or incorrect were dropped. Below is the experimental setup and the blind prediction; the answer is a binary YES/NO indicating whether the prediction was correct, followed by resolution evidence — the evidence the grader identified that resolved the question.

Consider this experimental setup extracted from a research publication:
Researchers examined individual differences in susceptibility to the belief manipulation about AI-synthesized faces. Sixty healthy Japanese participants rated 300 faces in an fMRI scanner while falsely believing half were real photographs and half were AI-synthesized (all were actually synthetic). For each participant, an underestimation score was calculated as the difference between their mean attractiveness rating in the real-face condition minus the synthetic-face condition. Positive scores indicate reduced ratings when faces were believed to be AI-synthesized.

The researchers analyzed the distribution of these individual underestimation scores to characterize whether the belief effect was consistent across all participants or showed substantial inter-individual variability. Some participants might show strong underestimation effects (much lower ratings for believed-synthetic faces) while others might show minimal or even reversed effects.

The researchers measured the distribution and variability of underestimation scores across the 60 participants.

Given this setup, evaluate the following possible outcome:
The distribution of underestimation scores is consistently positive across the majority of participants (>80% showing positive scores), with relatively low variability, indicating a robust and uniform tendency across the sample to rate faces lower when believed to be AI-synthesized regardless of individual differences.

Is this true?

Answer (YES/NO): NO